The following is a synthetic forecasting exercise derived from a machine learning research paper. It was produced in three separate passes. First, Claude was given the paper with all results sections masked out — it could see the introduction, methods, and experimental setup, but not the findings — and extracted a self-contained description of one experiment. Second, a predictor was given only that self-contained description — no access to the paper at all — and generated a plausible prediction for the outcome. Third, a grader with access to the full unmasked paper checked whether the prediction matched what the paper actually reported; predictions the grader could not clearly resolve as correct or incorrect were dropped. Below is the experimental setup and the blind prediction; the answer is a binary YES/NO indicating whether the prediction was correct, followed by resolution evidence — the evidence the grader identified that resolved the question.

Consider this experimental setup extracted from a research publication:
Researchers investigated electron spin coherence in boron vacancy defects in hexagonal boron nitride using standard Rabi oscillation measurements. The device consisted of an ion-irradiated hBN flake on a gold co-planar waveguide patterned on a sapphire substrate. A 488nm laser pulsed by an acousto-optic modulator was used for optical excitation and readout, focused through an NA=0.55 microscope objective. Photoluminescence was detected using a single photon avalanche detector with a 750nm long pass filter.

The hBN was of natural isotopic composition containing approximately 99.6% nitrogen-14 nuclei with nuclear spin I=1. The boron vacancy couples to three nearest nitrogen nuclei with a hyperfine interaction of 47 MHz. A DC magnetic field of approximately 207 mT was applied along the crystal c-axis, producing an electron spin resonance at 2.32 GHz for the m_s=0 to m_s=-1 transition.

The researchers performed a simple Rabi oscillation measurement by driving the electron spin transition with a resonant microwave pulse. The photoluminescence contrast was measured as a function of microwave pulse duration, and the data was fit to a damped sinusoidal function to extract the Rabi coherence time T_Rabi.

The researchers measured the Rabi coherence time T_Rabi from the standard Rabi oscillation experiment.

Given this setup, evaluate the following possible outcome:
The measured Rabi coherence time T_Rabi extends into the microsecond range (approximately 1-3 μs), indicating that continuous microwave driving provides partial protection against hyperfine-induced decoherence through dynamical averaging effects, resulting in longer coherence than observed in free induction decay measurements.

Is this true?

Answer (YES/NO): NO